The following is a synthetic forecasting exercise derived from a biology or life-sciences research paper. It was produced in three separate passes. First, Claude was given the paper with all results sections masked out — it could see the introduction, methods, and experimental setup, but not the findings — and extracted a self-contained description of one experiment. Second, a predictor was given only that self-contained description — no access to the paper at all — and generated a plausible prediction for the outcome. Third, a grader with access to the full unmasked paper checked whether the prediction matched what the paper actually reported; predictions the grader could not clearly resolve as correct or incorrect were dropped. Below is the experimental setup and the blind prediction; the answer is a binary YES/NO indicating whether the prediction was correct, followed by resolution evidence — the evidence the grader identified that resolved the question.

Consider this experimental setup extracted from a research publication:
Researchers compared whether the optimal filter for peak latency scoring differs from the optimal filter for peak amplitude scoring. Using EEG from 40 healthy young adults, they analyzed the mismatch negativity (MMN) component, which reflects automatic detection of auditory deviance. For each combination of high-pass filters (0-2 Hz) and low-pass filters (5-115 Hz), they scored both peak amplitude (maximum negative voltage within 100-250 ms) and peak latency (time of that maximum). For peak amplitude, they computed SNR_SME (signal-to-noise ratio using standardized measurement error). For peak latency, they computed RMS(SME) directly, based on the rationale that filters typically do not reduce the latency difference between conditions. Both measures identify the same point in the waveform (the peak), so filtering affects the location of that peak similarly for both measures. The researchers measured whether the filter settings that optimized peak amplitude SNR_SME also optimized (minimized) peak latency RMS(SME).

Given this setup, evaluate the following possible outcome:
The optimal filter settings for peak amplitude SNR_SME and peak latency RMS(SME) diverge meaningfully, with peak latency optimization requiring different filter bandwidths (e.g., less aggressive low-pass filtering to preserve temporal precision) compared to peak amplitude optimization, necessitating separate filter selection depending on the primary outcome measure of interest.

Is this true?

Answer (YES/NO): NO